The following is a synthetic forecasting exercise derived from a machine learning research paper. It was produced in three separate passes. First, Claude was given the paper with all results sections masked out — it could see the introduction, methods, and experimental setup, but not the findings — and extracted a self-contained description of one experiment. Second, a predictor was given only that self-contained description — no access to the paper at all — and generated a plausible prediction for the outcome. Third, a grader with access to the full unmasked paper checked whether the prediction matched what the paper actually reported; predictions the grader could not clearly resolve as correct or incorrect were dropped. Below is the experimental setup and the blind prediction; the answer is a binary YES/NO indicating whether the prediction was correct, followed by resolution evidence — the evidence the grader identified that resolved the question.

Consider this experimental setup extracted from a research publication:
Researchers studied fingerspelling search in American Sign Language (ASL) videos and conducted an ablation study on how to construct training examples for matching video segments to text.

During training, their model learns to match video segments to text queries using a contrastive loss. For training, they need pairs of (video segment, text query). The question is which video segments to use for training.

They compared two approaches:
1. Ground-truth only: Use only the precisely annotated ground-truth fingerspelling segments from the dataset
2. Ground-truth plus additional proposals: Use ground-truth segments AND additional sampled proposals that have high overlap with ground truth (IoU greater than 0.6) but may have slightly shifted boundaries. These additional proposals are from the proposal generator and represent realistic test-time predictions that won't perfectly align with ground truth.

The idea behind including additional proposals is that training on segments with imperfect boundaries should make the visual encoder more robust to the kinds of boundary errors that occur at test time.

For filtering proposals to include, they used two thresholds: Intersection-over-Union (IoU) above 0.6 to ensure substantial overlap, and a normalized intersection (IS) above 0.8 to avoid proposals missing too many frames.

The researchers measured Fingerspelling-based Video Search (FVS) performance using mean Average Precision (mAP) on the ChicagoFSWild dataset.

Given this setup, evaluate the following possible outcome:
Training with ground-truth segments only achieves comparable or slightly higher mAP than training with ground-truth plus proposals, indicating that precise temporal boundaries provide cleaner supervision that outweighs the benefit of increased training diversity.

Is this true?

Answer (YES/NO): NO